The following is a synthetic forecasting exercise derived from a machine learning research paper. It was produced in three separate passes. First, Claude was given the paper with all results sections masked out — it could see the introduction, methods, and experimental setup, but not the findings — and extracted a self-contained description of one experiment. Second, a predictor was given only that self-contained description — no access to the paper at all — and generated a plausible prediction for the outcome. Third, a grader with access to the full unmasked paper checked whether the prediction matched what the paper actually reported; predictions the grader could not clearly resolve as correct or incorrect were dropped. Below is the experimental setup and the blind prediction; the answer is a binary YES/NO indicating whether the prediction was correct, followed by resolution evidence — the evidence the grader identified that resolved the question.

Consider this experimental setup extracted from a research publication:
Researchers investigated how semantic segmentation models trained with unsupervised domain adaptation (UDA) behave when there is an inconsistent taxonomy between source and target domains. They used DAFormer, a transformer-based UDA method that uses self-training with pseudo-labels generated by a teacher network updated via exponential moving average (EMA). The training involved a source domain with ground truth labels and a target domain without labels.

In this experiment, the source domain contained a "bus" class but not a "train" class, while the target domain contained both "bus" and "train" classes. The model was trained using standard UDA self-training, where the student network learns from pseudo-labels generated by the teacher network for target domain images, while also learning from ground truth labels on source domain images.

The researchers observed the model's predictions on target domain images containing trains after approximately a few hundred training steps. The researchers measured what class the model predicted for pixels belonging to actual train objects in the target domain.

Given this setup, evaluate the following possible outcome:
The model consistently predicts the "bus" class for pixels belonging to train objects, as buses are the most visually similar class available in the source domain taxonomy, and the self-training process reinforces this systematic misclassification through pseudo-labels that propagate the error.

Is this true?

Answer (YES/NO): YES